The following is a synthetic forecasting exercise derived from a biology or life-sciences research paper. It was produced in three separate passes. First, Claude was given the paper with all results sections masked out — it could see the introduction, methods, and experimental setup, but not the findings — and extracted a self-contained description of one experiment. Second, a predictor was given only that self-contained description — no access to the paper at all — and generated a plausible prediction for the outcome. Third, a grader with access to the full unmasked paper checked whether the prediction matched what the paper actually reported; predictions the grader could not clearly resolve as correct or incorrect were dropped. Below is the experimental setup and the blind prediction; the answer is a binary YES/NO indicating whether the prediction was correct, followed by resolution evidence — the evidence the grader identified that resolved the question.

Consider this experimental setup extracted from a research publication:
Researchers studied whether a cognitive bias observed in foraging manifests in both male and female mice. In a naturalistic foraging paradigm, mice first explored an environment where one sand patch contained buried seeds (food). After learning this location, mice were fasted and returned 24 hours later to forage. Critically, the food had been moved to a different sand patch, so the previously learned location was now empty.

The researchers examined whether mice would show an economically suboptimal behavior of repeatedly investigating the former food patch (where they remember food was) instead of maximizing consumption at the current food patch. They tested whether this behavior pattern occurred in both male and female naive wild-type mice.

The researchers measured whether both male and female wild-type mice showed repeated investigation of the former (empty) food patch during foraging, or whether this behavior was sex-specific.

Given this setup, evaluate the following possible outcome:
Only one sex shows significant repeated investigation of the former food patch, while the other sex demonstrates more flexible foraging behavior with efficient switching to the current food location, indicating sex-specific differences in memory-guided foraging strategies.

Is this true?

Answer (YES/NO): NO